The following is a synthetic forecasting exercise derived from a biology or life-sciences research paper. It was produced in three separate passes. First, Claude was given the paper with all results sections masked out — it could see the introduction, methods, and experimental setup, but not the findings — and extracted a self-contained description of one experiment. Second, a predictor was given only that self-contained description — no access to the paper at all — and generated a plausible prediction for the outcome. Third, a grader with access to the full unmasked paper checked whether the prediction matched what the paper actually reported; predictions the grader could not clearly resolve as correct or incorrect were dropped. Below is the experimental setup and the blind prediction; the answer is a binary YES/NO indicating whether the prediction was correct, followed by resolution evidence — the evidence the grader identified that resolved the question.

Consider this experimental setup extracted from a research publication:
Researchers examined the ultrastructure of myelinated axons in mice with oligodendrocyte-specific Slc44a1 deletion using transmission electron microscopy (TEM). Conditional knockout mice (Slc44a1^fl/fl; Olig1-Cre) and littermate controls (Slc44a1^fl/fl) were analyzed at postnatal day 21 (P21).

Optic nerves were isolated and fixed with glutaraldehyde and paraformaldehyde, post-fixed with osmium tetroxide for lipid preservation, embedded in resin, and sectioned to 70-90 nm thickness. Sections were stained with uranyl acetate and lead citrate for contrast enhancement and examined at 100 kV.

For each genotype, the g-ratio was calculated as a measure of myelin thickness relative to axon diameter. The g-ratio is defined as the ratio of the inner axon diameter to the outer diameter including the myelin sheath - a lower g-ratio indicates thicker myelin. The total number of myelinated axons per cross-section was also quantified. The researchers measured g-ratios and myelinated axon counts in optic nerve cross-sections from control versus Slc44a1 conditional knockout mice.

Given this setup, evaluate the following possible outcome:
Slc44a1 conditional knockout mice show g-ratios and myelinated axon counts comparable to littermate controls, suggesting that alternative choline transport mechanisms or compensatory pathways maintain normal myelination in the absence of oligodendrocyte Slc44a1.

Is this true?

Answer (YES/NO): NO